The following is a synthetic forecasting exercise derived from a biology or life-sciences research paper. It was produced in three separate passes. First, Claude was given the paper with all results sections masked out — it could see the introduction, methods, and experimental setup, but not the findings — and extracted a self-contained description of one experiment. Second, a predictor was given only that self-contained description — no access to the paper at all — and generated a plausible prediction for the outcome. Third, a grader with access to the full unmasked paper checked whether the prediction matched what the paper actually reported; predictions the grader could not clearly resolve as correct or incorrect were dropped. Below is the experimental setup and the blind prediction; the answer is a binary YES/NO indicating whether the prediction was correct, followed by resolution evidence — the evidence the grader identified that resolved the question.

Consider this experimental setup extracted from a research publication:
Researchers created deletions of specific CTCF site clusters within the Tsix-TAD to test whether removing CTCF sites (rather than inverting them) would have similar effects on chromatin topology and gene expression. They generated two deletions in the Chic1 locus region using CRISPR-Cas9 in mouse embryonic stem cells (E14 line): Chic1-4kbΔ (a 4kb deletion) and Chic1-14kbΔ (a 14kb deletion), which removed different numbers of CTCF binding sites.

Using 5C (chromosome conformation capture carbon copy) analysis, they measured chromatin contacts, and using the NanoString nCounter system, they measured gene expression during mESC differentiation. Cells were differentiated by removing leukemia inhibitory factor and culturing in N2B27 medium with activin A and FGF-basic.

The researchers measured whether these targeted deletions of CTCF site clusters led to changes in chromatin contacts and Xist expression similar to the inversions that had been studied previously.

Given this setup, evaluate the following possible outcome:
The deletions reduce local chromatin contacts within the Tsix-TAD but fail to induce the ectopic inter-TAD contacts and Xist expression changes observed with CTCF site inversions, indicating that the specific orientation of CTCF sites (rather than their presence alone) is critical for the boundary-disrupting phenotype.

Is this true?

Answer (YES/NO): NO